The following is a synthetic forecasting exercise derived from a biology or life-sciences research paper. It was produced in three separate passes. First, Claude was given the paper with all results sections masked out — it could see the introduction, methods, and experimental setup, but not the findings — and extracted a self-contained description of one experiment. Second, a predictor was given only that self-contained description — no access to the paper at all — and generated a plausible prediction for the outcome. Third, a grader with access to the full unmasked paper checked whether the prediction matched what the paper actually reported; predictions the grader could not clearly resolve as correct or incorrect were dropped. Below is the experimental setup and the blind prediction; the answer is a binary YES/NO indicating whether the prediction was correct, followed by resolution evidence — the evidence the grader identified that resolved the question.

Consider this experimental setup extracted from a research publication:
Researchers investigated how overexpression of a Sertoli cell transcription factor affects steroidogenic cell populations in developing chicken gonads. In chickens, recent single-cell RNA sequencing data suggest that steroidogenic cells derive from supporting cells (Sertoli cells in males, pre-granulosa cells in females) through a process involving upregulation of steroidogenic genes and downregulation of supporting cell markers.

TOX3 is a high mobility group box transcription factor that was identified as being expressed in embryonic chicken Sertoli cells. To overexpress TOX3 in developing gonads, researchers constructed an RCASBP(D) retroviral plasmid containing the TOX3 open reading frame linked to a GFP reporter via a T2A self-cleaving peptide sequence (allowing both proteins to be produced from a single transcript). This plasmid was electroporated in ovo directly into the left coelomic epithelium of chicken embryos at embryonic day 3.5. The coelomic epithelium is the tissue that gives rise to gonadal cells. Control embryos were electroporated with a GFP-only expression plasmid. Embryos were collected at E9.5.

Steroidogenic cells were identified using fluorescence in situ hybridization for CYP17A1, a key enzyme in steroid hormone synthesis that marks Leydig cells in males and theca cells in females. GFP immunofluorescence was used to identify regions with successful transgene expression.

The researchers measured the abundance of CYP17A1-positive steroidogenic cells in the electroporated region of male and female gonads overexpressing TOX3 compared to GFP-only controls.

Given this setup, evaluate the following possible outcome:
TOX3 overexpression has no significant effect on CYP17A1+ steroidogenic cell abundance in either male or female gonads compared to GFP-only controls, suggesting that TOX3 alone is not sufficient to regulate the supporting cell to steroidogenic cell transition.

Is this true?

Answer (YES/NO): NO